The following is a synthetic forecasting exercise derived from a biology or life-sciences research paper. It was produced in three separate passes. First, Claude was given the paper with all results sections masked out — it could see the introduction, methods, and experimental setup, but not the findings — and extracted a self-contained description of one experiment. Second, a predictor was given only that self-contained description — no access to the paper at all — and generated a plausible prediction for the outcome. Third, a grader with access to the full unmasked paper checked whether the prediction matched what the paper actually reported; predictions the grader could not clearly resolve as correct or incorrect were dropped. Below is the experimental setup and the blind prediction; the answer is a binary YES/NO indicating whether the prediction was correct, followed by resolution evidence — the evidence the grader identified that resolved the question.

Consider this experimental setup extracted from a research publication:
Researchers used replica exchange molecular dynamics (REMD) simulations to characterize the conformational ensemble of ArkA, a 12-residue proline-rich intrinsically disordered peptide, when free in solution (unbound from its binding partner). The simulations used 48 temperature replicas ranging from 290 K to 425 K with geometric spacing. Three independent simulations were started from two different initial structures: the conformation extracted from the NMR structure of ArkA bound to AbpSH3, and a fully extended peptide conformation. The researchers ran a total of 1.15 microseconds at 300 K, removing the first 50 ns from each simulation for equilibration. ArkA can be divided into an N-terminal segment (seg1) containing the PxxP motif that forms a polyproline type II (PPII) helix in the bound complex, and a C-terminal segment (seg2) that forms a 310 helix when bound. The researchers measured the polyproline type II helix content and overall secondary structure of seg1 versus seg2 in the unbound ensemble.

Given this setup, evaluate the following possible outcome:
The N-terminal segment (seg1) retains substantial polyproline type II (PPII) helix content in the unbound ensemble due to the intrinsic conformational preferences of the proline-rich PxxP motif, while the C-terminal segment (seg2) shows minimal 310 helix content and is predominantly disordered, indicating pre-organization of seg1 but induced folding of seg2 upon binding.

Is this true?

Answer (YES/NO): YES